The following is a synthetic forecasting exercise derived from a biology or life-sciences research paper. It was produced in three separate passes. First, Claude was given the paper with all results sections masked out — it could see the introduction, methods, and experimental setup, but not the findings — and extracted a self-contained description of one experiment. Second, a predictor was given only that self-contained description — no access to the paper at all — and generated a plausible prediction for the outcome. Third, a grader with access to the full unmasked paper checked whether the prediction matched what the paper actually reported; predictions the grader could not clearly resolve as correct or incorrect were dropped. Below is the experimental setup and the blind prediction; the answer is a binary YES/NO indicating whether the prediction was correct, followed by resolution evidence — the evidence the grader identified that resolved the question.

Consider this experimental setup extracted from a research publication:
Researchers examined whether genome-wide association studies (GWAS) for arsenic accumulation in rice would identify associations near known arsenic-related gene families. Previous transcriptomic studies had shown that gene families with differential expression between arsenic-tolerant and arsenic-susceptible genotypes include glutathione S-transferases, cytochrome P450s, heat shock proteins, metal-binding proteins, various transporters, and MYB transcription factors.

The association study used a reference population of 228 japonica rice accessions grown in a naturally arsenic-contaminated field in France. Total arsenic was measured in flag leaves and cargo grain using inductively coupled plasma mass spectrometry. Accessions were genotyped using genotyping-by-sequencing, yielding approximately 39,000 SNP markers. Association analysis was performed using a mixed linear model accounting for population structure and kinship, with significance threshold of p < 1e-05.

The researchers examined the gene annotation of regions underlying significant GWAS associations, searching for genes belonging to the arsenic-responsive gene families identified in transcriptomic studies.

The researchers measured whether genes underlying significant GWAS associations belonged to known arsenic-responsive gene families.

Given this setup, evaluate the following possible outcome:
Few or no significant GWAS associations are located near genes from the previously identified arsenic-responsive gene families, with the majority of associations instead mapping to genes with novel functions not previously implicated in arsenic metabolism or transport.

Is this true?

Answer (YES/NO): NO